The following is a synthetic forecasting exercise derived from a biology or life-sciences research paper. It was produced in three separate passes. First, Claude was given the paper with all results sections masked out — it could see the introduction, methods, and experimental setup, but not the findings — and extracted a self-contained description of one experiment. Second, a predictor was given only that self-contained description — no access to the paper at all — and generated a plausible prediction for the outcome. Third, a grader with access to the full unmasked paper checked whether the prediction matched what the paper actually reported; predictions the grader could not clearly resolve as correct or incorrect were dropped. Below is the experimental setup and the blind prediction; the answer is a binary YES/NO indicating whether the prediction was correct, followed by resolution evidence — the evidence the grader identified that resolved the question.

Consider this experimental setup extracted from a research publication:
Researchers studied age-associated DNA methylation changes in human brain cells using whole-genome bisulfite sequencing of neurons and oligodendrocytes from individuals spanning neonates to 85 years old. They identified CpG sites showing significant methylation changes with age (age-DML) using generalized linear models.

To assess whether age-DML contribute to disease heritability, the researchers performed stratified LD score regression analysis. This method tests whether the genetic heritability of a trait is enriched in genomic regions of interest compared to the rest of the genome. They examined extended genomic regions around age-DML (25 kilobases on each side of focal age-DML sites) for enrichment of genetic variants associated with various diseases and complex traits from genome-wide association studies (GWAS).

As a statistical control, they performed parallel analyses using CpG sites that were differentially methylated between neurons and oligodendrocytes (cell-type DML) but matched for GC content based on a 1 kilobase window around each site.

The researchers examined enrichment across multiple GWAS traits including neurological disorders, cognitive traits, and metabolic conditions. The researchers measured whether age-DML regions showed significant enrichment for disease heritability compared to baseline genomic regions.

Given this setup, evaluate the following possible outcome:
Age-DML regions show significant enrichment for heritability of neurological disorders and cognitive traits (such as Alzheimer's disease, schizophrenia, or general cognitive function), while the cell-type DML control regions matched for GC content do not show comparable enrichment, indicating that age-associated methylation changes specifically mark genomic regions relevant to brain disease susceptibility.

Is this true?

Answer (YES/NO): YES